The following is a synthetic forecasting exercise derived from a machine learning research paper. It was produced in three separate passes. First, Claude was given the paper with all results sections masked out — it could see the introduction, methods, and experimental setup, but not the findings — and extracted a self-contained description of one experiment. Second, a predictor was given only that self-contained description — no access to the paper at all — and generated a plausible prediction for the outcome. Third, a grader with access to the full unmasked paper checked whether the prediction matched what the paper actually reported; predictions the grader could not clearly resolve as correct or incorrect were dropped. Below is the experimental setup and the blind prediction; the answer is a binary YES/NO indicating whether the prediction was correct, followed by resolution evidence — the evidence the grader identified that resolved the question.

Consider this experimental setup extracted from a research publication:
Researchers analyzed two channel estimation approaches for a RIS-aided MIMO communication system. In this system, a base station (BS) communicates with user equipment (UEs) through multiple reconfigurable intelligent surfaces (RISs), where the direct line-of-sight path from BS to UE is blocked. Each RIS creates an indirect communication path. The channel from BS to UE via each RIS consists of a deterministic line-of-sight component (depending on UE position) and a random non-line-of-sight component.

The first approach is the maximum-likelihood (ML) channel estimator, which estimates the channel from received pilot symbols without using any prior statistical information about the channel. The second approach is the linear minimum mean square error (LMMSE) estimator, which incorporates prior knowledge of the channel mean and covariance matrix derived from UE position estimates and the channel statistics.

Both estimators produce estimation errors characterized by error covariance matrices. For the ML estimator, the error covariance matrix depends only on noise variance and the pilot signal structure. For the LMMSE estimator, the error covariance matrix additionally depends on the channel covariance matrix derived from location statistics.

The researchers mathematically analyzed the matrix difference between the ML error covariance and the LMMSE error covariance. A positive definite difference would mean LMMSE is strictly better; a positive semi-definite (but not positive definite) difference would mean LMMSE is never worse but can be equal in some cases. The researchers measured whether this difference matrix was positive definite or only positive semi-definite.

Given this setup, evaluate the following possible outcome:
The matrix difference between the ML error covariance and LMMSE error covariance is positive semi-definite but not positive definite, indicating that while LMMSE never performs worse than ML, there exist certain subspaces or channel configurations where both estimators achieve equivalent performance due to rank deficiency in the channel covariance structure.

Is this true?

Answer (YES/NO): NO